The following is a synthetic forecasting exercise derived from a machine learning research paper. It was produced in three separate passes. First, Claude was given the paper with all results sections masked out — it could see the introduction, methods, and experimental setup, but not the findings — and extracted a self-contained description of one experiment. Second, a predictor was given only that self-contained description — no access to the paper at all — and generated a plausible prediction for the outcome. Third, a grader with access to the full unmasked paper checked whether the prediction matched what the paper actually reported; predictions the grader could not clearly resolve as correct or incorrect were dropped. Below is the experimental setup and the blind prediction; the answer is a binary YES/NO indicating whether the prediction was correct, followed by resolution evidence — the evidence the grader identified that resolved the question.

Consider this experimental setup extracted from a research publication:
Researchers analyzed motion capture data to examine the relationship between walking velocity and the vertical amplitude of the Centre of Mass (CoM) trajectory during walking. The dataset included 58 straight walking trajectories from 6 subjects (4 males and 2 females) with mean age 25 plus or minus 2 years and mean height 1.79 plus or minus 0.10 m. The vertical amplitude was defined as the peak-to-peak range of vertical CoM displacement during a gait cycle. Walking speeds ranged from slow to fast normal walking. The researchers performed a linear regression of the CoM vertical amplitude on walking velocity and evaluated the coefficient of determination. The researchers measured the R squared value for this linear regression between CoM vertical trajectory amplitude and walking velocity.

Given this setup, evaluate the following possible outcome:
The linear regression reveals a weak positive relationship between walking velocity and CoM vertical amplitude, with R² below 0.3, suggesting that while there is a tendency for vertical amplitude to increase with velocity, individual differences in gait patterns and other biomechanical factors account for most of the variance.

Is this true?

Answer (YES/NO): YES